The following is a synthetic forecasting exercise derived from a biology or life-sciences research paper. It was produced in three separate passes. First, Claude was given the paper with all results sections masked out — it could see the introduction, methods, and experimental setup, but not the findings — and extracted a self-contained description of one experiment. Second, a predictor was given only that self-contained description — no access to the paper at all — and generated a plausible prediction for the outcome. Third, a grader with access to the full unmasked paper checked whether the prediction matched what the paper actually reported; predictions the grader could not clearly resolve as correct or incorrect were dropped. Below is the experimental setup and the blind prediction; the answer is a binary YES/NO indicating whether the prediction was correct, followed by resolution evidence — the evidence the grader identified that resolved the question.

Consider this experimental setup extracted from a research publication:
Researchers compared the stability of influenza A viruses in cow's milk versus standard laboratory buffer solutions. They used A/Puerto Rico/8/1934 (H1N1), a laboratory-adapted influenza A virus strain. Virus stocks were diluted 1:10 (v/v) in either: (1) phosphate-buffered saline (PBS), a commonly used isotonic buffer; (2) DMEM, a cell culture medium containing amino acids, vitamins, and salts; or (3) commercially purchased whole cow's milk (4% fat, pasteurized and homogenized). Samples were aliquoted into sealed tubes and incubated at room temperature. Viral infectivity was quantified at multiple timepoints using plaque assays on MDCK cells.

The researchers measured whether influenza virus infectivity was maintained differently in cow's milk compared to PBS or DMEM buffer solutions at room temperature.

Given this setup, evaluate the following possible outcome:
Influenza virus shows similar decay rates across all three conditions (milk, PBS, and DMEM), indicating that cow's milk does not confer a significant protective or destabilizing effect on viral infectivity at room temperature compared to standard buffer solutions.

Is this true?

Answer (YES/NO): YES